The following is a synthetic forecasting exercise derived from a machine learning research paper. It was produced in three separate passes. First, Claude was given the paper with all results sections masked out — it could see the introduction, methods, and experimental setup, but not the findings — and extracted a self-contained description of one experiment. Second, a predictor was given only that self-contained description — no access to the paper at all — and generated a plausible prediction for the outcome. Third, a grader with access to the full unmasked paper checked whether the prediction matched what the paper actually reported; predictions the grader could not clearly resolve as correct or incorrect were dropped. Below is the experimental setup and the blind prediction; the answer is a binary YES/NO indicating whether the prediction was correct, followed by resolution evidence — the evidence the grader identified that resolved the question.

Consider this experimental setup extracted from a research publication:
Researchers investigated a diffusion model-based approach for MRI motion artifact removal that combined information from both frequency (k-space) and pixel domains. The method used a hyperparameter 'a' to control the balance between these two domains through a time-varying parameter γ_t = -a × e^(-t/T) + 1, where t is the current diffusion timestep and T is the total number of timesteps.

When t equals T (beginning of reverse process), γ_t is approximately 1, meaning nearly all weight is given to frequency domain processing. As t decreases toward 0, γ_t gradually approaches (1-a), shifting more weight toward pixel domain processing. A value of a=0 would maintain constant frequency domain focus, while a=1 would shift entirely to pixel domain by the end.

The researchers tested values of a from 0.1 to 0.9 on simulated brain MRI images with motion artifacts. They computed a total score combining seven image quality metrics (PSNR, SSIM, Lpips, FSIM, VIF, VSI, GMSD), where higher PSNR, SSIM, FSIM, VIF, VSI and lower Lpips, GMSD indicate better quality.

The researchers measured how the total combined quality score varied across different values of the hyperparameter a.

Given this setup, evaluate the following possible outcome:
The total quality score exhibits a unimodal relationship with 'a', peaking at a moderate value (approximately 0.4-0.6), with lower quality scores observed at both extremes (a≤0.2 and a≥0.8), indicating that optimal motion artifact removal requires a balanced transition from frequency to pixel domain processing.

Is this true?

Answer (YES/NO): NO